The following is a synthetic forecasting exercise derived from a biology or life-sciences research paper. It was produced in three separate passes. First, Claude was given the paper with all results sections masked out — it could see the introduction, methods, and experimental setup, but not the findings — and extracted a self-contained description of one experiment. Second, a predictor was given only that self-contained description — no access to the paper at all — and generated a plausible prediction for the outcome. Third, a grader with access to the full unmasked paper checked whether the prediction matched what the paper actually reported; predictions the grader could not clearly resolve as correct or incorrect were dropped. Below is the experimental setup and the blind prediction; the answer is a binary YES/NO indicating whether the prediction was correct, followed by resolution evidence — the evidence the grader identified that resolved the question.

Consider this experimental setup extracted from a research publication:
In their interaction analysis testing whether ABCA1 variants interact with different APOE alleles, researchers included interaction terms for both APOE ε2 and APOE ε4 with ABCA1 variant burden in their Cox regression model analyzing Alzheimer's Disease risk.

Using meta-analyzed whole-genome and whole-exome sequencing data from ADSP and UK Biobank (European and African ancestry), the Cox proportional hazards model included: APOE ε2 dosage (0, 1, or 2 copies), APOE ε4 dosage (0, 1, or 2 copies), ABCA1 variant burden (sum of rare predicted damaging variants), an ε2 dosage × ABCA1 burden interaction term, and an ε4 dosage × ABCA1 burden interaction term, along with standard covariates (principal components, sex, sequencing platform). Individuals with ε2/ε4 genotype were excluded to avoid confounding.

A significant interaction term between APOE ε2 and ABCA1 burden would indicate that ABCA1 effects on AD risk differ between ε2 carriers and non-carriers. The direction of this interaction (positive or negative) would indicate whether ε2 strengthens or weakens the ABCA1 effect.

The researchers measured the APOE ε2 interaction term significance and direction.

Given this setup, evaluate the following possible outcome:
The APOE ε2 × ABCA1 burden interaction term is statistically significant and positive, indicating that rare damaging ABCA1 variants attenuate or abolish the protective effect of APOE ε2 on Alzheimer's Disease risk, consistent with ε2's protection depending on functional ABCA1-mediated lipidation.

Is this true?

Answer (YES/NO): YES